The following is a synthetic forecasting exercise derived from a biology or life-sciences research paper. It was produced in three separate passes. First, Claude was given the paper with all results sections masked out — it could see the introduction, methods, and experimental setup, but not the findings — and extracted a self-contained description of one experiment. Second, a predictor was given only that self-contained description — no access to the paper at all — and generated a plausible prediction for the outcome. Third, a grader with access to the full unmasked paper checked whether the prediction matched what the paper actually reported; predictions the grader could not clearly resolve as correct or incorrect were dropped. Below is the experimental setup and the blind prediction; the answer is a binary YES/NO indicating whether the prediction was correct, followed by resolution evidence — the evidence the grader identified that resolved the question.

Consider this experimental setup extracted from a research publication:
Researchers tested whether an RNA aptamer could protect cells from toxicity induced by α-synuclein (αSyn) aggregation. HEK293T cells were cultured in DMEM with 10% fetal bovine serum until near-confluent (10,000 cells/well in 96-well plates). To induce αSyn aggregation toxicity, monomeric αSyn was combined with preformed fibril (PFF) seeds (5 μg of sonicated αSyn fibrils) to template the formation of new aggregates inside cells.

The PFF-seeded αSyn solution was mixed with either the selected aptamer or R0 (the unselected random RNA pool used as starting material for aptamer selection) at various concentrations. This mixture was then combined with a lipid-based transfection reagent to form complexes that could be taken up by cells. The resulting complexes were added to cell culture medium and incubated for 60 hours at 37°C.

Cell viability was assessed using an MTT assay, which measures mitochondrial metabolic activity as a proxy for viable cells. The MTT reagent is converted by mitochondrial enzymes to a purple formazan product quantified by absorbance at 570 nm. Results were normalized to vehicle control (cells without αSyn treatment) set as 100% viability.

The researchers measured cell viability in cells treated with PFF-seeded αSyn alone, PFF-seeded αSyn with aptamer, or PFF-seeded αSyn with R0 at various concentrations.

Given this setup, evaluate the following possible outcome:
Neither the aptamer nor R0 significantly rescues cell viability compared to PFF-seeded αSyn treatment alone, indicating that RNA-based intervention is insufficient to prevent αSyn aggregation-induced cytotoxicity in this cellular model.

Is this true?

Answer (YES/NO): NO